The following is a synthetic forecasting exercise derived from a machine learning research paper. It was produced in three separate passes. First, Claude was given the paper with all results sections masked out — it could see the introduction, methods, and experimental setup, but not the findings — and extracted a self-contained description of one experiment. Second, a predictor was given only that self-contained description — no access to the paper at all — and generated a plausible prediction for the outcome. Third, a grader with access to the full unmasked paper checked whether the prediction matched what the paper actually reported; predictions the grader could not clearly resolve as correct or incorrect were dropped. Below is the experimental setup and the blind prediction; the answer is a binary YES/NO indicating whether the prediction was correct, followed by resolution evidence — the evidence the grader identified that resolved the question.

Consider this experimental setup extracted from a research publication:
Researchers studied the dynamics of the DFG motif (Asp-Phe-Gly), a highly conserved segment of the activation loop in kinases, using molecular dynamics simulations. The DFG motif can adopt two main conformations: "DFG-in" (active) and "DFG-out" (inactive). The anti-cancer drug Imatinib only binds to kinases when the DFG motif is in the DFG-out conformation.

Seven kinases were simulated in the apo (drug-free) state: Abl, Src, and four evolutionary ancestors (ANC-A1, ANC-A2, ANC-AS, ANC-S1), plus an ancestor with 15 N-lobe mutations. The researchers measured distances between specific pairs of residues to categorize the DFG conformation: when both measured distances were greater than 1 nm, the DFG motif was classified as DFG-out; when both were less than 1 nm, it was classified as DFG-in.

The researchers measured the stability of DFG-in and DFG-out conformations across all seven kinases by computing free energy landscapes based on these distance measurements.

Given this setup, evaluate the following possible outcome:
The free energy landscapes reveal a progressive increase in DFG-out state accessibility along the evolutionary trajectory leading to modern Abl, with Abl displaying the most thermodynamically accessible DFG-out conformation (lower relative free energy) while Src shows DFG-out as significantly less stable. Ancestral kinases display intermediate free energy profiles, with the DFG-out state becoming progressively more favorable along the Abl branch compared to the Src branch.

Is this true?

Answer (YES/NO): NO